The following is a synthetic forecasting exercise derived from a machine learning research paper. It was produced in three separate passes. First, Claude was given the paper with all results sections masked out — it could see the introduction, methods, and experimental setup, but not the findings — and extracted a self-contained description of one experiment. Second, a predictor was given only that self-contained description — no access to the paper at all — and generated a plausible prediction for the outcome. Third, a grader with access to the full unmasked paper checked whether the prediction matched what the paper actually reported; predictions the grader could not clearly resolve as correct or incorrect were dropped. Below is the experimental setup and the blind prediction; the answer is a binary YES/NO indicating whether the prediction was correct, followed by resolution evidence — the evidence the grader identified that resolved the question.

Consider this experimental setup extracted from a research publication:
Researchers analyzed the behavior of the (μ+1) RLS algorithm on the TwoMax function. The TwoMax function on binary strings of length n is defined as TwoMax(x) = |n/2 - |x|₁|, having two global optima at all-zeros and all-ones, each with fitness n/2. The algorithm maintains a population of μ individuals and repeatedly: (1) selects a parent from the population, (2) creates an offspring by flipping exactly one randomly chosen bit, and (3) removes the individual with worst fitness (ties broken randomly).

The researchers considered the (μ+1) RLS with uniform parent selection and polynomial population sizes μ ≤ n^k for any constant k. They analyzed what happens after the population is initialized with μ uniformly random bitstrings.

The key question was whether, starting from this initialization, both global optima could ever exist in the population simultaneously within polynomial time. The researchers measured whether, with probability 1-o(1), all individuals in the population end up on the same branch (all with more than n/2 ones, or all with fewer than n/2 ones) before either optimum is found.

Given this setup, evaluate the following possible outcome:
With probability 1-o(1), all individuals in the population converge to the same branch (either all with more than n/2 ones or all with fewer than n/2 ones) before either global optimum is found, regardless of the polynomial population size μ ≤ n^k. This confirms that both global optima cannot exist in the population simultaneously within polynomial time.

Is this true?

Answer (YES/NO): YES